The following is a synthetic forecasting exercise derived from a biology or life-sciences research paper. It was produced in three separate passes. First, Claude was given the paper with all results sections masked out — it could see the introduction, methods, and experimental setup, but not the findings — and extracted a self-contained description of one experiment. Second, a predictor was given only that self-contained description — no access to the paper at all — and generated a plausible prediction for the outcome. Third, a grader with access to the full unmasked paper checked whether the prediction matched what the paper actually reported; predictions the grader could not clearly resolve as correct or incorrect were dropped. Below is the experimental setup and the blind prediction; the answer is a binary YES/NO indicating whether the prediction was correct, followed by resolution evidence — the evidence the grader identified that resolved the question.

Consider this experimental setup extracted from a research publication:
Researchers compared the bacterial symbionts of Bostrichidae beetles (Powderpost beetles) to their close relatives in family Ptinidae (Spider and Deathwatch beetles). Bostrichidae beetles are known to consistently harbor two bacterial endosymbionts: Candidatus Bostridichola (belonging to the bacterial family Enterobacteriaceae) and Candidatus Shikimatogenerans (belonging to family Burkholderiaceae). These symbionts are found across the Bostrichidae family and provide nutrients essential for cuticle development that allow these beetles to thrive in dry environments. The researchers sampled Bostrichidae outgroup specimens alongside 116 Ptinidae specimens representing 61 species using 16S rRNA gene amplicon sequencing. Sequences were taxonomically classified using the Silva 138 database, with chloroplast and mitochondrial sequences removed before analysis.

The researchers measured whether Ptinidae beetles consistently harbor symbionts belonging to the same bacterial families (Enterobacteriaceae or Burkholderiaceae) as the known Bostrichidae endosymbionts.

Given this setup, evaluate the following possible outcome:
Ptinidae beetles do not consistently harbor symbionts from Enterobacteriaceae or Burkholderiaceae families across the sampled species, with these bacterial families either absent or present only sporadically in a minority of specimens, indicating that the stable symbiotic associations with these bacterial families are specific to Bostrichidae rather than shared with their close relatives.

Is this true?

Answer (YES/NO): YES